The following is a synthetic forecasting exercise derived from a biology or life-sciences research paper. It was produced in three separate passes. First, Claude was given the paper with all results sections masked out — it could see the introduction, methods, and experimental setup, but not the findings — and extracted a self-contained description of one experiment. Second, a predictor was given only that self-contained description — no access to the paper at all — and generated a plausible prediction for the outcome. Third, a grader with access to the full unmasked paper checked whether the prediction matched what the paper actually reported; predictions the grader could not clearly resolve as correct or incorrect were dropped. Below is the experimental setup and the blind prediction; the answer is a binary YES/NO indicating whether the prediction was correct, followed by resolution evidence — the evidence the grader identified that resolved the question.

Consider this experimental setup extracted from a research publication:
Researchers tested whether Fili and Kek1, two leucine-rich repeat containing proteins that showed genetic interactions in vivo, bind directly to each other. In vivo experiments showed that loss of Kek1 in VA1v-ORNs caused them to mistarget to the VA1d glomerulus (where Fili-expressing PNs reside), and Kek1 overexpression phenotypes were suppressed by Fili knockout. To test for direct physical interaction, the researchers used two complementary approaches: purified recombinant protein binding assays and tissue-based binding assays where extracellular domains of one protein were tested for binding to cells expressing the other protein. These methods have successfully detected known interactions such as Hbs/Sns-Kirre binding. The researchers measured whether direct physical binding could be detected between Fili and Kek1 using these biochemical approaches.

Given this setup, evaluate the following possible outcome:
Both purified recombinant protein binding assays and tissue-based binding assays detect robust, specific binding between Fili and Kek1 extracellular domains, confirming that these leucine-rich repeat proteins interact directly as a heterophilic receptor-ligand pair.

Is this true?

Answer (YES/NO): NO